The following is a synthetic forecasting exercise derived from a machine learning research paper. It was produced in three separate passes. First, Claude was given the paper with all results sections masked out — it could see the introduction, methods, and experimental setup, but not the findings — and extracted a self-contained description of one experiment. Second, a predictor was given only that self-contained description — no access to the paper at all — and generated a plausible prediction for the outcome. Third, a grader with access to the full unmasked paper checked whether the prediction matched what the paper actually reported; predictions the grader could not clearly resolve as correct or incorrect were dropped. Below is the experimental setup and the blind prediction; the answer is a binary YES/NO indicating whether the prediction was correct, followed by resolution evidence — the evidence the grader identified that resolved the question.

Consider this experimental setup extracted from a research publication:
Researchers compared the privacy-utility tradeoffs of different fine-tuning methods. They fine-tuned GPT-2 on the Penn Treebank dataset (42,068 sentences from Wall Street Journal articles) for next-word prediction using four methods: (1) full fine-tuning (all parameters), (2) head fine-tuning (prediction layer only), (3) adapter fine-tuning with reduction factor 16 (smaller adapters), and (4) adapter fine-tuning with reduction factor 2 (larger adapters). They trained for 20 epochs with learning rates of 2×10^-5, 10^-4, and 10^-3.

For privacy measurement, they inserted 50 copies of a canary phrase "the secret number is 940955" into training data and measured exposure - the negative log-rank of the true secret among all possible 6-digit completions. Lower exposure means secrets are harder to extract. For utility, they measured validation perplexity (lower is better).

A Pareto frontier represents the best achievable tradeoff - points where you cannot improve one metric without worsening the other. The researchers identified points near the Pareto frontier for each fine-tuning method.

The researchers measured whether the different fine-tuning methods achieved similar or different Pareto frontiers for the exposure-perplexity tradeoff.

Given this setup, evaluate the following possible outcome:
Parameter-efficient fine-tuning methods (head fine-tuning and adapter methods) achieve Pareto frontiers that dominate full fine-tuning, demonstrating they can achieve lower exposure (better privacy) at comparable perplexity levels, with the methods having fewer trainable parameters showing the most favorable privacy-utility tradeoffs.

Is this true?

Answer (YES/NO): NO